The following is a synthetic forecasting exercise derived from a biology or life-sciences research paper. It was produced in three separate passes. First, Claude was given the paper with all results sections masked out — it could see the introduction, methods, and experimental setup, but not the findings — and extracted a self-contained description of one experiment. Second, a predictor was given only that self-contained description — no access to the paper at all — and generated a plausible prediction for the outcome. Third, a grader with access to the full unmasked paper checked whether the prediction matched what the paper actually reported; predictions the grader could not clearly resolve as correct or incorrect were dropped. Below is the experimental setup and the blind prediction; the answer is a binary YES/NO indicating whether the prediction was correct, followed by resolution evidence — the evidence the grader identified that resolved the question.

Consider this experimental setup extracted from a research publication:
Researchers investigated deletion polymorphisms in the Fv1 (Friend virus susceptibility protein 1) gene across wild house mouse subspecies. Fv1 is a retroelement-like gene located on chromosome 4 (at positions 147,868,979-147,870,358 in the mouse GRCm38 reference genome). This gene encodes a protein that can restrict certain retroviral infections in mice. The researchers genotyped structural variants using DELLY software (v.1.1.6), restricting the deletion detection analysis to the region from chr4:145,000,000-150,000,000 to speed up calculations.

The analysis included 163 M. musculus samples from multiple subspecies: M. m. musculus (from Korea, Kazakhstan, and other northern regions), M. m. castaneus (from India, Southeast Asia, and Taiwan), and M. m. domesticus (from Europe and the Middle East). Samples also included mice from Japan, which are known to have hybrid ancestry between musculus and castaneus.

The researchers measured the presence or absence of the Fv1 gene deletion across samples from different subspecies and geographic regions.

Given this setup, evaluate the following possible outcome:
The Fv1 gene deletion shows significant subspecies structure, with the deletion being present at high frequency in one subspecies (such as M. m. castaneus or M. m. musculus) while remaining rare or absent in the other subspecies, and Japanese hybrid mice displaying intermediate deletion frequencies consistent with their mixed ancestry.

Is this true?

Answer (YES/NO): NO